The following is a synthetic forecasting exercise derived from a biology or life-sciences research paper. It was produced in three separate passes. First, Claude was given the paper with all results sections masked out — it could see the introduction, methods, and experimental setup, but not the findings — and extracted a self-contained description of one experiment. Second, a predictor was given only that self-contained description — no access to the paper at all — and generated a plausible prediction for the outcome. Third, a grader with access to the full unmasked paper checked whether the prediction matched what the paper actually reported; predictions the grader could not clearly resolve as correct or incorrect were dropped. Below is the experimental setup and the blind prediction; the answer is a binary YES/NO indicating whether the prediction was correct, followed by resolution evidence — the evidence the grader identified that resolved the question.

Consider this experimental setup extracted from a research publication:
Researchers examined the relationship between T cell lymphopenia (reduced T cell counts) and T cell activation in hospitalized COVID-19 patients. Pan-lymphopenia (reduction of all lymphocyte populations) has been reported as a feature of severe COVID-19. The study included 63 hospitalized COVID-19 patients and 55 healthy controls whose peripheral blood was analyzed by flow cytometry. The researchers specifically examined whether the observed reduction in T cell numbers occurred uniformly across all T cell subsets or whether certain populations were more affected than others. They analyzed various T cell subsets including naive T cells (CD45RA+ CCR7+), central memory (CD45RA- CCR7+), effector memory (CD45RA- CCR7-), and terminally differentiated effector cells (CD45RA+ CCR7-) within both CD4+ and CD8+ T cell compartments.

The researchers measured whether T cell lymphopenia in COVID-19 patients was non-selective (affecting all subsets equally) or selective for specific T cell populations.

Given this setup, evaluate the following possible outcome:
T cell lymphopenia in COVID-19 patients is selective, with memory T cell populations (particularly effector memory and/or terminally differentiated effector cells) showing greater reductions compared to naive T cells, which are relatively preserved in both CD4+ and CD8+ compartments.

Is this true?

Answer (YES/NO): NO